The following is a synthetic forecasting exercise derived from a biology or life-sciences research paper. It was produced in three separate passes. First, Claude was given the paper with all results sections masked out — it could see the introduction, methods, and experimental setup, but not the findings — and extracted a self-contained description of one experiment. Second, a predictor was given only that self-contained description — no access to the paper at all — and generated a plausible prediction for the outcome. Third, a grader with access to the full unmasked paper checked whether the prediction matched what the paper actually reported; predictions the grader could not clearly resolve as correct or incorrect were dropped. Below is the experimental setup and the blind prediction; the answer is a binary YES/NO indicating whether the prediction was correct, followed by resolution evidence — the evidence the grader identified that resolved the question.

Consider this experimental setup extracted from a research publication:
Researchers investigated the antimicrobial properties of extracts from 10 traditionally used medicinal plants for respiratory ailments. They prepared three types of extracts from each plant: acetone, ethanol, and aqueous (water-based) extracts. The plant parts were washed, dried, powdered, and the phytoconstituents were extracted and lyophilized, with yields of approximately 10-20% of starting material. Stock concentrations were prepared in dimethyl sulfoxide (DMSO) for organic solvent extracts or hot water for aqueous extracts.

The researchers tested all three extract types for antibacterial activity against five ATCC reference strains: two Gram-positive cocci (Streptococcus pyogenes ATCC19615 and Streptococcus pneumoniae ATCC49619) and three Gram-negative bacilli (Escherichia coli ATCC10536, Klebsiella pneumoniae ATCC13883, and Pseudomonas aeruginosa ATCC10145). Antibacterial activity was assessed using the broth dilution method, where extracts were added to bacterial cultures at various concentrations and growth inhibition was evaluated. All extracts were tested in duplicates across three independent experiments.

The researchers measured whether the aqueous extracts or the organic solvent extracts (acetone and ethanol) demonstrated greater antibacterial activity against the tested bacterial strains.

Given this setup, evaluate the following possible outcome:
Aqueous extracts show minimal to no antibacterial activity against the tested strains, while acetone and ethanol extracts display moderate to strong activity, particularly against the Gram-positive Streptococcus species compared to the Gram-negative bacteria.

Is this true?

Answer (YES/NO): YES